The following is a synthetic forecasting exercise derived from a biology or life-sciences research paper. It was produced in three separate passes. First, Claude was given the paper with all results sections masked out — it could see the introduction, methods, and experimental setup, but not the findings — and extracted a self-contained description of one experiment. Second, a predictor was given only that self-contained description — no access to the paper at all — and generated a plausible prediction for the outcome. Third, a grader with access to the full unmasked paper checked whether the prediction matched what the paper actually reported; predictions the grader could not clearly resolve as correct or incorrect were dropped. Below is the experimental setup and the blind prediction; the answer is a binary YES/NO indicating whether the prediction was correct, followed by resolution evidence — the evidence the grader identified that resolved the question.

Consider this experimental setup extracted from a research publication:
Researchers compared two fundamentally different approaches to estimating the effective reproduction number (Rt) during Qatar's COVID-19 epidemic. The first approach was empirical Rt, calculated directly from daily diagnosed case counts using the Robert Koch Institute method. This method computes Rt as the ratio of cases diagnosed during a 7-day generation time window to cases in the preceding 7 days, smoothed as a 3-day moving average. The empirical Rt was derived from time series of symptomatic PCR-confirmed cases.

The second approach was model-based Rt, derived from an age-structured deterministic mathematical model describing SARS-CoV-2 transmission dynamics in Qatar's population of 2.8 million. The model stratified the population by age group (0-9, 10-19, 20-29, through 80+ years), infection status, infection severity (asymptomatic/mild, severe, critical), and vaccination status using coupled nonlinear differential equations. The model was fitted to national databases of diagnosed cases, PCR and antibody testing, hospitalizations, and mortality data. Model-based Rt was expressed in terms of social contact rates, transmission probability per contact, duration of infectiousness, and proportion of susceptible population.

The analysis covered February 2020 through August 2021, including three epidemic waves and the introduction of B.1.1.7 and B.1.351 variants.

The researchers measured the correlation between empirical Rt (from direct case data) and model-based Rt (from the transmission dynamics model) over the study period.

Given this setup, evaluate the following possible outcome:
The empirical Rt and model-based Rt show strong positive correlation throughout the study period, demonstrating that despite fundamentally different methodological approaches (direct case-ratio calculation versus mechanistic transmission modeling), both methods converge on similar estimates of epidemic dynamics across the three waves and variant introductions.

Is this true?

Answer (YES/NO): YES